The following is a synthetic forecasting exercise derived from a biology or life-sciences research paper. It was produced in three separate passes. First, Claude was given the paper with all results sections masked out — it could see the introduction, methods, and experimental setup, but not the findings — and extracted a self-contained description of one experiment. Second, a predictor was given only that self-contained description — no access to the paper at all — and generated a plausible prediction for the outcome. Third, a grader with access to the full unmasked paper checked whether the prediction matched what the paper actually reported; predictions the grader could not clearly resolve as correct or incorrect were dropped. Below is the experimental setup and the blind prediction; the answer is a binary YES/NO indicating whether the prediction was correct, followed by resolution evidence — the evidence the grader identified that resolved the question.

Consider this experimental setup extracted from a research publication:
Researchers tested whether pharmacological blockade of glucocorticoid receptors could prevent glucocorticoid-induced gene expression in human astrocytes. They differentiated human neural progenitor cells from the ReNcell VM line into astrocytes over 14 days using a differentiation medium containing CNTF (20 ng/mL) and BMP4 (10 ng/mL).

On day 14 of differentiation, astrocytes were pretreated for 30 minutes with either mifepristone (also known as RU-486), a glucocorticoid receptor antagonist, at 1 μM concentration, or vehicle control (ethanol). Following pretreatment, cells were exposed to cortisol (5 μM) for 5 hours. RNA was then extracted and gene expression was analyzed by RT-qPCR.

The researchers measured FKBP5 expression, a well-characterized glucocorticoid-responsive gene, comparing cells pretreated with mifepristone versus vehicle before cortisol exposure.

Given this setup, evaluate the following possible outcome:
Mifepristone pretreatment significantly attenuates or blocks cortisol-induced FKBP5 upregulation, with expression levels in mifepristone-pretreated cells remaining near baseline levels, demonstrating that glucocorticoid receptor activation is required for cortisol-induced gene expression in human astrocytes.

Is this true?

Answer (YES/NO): YES